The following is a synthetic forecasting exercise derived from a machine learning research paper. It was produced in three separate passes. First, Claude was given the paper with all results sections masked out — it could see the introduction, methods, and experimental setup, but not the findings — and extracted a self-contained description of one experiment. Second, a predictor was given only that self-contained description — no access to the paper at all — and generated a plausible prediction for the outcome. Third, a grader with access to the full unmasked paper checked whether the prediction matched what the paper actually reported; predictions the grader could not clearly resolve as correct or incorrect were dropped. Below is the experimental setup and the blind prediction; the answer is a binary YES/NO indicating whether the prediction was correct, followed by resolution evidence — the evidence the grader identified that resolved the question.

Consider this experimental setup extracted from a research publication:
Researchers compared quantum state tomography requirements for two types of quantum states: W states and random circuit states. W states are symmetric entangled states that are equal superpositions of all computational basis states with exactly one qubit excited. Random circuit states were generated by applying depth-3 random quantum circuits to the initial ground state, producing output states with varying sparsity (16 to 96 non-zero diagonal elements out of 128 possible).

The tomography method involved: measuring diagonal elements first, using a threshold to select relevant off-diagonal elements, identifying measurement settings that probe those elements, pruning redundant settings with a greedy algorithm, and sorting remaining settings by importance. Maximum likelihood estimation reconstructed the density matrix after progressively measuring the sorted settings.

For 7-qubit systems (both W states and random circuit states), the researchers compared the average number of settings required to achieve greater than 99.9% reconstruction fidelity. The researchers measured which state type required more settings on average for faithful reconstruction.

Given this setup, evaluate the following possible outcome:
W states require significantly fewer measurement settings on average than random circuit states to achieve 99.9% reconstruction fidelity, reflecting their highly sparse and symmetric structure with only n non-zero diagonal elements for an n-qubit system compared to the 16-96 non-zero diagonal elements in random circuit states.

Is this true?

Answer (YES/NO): NO